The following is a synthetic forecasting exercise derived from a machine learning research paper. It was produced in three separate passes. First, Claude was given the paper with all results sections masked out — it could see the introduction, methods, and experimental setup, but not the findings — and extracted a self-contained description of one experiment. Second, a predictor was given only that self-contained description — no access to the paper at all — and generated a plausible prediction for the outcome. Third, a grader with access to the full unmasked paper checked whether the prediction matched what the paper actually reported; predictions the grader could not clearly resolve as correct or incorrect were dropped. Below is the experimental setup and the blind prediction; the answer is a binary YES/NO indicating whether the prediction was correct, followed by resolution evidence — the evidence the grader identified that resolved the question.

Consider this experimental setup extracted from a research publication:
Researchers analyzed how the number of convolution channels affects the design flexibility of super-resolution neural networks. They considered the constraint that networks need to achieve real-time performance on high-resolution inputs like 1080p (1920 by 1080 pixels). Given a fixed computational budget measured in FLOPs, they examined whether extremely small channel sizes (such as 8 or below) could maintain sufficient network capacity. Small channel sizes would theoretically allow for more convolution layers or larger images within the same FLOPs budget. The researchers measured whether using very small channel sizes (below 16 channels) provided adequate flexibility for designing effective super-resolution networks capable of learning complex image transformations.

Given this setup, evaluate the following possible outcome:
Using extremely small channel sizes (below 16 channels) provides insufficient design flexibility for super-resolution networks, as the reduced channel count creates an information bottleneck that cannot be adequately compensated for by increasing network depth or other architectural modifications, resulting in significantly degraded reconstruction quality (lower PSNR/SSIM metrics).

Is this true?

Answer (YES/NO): YES